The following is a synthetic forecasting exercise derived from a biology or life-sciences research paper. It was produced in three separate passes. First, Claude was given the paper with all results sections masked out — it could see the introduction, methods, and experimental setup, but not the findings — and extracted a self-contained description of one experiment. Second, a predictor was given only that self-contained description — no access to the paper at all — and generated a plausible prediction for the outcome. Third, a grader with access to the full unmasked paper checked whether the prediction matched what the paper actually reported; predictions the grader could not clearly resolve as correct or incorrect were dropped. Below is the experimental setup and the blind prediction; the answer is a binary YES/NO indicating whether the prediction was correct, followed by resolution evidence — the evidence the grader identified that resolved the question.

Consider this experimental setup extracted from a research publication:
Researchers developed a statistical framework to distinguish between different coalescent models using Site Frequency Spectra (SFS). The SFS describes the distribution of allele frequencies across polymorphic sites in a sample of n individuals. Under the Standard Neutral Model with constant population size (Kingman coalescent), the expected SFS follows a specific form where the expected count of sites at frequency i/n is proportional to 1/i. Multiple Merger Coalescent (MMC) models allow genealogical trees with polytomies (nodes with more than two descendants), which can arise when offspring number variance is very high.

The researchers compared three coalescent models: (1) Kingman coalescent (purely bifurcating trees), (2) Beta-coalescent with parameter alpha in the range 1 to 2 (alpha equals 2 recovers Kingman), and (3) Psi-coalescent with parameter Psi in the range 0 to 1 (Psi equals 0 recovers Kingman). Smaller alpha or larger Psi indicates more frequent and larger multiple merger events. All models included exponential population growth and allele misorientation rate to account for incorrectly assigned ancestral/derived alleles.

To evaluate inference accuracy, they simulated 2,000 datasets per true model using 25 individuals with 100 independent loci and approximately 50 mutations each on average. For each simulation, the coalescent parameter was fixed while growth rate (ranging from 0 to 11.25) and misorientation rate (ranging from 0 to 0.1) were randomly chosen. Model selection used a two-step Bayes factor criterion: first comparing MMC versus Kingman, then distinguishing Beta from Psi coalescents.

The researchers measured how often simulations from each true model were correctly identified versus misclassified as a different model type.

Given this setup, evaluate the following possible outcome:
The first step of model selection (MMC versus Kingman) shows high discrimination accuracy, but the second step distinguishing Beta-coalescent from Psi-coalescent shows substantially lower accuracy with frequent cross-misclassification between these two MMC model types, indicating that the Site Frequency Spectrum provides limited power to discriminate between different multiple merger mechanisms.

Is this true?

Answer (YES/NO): NO